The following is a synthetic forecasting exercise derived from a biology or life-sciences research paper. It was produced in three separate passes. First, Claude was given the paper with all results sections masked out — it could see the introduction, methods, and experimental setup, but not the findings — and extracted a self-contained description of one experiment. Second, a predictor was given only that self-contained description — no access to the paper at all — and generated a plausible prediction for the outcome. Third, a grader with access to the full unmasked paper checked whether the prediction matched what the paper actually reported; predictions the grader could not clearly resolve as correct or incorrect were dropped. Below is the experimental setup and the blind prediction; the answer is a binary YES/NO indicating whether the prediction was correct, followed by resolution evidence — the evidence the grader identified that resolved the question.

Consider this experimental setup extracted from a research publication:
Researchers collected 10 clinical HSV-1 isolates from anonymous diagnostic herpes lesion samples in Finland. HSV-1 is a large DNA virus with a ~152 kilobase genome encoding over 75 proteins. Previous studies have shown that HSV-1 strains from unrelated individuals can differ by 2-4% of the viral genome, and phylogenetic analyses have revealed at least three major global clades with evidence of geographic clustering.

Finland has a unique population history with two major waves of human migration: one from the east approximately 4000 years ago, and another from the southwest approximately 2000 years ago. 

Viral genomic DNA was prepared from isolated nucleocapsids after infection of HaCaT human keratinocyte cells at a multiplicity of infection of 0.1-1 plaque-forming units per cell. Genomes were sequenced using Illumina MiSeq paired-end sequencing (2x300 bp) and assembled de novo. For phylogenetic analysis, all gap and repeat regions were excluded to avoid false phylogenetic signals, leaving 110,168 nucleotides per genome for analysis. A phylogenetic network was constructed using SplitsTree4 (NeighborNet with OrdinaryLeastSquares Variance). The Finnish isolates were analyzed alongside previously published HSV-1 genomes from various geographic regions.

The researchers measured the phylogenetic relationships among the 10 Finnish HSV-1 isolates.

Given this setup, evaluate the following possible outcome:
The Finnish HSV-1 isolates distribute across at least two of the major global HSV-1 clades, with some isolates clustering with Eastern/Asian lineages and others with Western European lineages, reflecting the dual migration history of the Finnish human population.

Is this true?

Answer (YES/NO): YES